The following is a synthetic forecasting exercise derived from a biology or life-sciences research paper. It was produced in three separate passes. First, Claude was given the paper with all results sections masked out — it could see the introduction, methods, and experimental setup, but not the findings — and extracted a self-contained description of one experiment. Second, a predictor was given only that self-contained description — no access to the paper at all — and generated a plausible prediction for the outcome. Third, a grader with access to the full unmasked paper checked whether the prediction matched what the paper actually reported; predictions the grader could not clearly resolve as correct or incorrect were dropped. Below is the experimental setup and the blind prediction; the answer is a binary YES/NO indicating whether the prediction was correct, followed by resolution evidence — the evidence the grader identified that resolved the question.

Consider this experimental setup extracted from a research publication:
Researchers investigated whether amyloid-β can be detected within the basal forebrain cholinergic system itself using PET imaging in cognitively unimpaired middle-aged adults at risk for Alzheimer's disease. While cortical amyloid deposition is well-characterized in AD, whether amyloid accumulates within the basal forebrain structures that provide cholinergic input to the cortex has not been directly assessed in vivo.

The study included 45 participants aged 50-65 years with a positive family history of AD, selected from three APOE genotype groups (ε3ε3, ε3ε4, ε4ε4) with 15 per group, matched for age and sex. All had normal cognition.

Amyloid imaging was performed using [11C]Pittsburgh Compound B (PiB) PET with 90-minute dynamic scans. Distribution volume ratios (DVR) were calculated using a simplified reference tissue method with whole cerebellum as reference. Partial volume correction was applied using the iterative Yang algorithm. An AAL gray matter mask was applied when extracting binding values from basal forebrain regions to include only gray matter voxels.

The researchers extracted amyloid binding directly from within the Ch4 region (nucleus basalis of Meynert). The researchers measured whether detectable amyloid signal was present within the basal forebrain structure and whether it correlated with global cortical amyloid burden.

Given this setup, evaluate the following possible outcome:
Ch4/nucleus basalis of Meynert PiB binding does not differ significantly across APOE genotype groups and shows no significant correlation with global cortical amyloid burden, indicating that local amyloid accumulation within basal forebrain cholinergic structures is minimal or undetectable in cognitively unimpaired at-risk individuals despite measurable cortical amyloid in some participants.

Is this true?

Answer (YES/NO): NO